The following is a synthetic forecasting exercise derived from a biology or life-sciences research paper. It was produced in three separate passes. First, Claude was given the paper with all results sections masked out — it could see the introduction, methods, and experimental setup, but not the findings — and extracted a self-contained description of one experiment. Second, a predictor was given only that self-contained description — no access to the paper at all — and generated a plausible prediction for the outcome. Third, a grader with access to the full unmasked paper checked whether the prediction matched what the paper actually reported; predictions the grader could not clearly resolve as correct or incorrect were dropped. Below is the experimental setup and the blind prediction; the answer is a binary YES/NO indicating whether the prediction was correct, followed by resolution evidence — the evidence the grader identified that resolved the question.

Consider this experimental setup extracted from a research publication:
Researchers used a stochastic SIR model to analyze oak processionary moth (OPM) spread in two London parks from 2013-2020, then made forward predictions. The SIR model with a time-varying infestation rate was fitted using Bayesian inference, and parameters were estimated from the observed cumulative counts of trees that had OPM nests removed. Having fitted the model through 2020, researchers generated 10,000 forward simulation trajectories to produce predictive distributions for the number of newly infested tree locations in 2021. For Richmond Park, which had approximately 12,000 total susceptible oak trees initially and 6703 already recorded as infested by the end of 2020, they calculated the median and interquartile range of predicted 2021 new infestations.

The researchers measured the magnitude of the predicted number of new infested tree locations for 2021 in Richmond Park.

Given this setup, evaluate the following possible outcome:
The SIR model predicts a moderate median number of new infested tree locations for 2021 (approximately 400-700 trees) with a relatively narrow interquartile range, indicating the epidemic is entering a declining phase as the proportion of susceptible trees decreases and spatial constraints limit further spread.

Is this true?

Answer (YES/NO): NO